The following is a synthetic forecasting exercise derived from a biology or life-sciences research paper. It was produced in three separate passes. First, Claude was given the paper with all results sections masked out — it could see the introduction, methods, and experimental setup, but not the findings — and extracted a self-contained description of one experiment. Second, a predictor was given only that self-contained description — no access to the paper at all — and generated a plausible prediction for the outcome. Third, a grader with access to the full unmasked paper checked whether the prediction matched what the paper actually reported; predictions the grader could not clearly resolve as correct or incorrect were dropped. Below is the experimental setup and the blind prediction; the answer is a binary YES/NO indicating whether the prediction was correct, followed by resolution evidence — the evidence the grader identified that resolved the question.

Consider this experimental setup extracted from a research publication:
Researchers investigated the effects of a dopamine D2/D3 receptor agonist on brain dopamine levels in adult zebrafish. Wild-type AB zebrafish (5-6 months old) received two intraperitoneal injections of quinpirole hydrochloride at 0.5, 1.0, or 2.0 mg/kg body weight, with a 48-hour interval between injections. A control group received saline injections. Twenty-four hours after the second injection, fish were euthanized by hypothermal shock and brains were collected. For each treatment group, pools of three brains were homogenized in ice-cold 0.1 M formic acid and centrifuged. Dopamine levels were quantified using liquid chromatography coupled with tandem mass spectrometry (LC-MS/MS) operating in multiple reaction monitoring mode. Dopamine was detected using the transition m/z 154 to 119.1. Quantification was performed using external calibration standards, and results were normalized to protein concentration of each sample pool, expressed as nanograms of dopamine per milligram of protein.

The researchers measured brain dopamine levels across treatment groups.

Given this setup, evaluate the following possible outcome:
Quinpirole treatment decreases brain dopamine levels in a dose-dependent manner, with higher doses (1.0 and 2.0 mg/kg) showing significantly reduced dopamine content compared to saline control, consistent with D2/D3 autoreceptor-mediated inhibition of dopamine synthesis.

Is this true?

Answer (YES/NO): NO